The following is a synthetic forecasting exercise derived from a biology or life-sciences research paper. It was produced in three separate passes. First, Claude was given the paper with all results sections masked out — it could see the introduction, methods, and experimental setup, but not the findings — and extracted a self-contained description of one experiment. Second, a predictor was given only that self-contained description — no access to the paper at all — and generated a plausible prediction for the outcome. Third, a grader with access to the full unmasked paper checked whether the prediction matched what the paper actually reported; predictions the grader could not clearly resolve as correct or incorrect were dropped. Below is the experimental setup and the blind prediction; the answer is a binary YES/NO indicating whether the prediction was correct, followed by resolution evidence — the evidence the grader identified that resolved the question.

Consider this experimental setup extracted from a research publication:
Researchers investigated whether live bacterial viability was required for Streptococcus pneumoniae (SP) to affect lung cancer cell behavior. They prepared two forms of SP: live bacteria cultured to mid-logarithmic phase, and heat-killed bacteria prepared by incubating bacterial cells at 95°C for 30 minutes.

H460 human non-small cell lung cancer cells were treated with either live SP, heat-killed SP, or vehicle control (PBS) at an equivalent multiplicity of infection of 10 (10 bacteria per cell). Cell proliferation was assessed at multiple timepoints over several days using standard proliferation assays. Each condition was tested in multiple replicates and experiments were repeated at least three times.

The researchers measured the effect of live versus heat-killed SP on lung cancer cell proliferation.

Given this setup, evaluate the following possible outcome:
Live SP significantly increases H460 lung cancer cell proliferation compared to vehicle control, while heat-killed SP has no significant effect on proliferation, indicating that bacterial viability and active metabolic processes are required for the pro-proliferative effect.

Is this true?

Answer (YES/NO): YES